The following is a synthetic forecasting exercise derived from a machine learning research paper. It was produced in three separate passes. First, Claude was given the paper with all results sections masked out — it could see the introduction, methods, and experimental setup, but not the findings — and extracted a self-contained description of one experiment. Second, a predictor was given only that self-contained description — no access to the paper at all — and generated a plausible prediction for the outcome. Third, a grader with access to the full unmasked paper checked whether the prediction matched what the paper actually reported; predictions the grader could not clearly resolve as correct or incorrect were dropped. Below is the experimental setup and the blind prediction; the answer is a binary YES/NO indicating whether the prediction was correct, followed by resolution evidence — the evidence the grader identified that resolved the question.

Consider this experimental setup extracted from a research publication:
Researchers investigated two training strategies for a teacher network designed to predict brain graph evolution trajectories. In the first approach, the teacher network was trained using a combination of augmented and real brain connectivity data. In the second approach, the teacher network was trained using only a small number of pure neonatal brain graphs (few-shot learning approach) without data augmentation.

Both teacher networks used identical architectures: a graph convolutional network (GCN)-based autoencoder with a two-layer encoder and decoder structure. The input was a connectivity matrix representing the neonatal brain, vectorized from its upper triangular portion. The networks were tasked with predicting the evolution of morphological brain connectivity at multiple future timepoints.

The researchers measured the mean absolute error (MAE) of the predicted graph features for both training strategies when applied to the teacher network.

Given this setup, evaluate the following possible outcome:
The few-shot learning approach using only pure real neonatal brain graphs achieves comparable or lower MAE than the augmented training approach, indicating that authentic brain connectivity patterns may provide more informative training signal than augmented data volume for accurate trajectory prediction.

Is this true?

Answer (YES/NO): YES